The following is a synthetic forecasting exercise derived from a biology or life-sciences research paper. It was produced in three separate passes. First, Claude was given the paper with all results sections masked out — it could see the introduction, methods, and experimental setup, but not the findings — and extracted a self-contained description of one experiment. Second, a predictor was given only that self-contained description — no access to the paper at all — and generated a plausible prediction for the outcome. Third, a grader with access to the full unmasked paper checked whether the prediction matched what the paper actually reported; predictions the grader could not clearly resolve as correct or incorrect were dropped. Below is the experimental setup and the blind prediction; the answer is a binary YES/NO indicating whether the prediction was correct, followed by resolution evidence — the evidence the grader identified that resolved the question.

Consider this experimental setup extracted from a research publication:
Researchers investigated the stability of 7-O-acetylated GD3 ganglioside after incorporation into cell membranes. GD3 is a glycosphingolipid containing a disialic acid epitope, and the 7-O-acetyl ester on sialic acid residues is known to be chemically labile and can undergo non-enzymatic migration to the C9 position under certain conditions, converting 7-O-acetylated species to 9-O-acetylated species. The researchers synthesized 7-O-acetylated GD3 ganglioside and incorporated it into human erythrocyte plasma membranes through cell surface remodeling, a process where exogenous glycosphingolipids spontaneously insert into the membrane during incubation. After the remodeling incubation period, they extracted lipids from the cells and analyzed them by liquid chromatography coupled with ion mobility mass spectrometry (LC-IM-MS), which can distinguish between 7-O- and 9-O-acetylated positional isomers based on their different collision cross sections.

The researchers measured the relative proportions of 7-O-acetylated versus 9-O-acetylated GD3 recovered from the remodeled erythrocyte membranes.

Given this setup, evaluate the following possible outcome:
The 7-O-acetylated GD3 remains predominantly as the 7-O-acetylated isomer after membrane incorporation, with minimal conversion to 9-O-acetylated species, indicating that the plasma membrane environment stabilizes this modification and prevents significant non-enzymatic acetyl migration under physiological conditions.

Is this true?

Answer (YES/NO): YES